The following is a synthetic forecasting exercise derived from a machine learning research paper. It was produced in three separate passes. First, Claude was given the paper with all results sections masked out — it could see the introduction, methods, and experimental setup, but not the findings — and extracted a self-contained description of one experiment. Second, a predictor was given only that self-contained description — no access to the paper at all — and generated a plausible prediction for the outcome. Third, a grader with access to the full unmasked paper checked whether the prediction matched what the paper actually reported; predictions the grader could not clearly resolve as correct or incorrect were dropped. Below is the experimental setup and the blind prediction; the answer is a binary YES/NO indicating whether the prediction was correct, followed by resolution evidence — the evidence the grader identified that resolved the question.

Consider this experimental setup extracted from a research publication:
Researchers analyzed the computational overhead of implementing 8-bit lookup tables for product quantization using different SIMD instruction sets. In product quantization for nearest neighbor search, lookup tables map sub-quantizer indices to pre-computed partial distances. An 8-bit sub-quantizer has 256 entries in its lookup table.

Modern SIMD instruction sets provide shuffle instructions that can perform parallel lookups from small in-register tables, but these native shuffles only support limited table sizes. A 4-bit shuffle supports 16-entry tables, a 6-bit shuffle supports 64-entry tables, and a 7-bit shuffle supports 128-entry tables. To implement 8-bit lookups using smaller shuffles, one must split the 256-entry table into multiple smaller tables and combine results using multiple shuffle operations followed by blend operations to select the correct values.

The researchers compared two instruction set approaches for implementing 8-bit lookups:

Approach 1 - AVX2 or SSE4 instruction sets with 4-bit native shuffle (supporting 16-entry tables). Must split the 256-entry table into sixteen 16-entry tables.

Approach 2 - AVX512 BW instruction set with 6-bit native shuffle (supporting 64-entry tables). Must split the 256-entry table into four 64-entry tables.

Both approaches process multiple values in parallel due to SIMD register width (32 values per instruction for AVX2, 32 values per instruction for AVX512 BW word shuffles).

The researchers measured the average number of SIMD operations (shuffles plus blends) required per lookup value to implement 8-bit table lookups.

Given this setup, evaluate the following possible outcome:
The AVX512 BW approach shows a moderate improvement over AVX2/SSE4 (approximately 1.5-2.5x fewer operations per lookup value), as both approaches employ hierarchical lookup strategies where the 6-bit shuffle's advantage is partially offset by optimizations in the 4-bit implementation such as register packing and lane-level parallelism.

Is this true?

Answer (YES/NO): NO